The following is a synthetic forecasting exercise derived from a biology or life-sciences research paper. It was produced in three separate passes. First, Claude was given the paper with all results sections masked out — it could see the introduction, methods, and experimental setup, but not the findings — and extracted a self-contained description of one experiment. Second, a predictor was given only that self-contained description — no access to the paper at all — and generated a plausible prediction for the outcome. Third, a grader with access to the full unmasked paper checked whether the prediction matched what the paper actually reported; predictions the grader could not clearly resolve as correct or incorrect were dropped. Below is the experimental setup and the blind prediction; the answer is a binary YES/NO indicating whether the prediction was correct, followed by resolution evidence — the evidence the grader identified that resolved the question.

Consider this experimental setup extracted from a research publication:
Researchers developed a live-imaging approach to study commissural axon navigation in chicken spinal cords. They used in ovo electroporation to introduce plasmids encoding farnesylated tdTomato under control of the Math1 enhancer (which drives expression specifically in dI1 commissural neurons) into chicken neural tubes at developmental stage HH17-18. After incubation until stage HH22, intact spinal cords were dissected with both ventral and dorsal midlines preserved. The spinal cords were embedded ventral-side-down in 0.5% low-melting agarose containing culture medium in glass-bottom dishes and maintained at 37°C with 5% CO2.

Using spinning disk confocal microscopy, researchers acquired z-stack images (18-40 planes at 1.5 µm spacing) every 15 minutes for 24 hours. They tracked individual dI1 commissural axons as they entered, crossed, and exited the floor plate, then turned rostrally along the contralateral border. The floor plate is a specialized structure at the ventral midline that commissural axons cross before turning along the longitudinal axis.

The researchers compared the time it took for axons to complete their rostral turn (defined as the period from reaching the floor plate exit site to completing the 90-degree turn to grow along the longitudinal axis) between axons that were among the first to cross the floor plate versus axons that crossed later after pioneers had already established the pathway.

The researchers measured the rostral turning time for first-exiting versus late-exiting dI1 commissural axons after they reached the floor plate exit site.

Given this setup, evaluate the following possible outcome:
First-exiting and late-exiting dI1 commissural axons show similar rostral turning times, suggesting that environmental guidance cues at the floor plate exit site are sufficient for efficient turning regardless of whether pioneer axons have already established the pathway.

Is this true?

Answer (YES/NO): NO